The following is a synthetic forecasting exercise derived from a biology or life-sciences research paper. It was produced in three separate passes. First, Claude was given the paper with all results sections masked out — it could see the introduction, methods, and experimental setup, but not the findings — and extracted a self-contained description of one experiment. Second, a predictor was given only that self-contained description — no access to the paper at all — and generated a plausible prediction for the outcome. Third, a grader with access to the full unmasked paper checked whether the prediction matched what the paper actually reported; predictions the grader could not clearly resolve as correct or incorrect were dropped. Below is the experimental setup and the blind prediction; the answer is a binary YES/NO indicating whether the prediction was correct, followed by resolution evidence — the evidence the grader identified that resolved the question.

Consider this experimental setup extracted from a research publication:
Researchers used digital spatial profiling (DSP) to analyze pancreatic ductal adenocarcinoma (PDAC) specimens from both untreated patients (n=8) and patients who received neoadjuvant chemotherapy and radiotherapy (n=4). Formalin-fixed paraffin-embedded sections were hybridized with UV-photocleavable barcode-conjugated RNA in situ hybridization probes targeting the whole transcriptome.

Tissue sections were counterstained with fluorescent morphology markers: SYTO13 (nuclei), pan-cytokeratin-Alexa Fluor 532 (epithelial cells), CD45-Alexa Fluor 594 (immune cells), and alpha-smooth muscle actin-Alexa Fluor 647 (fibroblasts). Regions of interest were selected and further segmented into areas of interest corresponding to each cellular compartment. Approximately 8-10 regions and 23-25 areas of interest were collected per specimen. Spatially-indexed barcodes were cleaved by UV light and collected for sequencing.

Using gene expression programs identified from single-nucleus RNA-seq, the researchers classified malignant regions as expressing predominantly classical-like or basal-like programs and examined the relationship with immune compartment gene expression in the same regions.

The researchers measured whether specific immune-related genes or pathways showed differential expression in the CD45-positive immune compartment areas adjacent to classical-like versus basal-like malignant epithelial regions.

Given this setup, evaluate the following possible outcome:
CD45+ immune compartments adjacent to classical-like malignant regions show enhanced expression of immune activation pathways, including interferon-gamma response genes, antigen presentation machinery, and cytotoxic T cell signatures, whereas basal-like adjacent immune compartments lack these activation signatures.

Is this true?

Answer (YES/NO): NO